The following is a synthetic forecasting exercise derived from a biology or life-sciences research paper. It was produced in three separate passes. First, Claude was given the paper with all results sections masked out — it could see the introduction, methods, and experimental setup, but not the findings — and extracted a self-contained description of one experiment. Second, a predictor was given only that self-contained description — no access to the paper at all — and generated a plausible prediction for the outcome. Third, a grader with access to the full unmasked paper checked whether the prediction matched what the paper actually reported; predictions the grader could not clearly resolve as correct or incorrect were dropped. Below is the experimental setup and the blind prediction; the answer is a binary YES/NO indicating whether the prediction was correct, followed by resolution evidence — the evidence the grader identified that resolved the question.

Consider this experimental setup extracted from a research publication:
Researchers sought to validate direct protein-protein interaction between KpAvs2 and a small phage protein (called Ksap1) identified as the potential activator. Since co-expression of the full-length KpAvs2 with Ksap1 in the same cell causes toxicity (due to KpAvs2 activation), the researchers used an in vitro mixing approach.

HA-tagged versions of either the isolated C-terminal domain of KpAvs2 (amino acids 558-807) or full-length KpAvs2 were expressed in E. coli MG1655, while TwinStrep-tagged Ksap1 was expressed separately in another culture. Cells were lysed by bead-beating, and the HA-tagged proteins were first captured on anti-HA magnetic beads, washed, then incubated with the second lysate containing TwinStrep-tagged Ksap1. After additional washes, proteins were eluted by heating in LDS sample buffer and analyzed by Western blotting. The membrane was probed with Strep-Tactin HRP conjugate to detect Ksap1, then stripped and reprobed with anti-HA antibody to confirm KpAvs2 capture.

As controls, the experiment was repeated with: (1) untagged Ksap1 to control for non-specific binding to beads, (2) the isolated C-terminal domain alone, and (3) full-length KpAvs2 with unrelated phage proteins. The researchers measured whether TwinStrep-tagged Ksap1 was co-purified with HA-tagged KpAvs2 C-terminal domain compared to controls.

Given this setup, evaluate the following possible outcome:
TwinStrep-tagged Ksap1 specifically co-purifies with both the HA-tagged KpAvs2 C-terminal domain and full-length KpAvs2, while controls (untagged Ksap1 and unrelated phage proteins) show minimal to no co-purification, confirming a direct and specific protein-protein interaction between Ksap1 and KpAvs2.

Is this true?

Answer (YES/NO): NO